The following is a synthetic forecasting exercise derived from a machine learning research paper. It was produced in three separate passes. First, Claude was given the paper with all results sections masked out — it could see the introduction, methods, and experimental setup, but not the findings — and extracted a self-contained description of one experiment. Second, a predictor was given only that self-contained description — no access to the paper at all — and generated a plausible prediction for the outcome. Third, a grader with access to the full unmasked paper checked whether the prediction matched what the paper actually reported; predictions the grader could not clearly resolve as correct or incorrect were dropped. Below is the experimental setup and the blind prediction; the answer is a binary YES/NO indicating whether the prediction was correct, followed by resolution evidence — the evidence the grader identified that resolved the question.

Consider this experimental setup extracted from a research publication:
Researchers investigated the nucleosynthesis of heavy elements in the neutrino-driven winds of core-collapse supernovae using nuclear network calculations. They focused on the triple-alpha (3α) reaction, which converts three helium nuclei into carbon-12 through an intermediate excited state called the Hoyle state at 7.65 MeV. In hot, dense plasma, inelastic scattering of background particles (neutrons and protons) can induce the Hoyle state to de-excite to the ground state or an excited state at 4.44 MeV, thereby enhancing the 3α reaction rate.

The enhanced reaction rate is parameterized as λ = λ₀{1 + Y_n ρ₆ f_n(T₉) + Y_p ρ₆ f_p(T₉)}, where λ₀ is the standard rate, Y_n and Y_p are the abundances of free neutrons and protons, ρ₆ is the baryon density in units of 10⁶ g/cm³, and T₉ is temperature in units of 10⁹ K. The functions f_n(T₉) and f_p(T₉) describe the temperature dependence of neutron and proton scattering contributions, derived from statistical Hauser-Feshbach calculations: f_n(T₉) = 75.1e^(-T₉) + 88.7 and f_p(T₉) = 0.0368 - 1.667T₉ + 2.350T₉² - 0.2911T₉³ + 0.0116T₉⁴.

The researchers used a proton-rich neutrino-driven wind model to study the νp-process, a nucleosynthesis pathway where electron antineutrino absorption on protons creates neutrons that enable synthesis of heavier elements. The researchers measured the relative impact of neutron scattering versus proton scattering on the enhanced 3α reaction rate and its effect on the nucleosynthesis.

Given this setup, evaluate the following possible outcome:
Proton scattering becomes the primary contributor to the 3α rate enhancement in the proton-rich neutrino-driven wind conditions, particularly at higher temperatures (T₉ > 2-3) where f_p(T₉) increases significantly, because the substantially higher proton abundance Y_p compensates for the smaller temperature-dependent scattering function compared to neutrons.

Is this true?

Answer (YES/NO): YES